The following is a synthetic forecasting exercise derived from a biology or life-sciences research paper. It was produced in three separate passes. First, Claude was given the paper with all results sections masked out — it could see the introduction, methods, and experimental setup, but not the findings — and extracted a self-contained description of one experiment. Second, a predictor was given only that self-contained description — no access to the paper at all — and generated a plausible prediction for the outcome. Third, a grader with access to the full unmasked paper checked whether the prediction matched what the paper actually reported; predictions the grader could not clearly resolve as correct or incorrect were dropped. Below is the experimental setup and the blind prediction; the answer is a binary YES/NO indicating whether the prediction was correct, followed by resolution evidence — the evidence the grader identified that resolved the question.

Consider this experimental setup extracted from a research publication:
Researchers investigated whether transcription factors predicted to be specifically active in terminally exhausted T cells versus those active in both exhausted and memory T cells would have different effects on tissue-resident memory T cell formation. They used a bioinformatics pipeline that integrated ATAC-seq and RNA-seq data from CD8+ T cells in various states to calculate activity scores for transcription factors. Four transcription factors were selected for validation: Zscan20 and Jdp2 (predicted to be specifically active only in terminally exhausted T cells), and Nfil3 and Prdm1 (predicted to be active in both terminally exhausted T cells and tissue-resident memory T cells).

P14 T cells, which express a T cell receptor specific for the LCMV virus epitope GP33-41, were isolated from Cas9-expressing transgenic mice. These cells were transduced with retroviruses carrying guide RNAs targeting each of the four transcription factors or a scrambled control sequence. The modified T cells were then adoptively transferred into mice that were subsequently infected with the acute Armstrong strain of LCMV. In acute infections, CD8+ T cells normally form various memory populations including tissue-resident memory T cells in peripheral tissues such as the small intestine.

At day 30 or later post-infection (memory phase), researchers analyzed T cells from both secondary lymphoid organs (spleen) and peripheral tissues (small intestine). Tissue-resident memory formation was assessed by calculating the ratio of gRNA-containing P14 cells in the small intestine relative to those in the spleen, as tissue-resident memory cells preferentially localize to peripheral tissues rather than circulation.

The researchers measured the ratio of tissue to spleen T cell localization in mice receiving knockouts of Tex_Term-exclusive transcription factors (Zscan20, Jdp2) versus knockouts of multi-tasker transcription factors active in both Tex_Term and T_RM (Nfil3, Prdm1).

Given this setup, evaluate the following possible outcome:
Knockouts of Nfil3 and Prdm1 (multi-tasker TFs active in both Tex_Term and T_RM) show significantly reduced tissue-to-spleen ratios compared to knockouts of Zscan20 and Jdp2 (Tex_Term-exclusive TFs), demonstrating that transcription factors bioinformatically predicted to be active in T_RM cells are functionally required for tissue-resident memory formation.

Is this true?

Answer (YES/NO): YES